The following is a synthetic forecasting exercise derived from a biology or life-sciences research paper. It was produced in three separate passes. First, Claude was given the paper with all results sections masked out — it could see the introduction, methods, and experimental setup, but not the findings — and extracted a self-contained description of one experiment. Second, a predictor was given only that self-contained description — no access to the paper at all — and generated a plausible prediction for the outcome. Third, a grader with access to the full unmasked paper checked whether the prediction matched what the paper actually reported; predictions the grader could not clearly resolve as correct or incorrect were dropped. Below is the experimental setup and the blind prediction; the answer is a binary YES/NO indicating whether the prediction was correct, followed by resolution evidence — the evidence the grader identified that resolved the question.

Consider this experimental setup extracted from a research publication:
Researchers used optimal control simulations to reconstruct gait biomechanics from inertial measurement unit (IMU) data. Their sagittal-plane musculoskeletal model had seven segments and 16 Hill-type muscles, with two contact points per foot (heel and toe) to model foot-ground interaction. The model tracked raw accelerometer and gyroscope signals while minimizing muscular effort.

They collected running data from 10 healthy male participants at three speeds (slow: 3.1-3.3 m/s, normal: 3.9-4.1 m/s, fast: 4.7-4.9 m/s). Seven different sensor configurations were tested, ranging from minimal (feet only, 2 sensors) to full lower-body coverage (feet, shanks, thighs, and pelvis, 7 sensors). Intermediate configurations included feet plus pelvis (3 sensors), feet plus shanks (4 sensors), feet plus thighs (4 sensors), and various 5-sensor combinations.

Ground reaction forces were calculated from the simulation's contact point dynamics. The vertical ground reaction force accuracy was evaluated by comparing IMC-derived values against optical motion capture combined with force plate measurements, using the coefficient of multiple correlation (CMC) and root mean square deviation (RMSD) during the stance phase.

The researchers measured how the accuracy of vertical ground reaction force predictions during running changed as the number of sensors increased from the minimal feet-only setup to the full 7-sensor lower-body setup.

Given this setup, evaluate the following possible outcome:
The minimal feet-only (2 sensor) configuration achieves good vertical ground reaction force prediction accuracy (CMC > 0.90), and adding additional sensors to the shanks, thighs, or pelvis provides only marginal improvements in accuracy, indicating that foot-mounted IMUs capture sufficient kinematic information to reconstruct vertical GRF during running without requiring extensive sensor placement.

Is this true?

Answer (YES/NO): NO